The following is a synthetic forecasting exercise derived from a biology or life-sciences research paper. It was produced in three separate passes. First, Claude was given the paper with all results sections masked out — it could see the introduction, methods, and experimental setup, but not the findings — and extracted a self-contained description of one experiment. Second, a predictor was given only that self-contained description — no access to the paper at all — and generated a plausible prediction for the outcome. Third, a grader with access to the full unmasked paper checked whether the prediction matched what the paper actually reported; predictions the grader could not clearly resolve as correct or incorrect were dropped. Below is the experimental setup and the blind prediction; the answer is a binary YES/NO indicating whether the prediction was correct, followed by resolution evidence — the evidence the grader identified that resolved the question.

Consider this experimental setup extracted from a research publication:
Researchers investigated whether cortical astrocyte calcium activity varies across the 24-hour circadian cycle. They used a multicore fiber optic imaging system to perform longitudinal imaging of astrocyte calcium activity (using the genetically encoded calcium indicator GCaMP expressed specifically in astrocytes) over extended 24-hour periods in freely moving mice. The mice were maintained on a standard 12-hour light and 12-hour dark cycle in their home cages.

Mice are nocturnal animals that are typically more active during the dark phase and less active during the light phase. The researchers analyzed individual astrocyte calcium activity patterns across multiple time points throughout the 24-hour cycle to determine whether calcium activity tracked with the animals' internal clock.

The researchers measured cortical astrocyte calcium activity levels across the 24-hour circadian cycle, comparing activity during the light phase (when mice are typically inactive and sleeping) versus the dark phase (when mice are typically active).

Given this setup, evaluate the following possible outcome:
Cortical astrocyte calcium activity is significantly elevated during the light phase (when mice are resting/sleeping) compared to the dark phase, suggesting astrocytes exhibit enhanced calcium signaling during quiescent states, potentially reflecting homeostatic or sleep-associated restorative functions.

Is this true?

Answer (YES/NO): NO